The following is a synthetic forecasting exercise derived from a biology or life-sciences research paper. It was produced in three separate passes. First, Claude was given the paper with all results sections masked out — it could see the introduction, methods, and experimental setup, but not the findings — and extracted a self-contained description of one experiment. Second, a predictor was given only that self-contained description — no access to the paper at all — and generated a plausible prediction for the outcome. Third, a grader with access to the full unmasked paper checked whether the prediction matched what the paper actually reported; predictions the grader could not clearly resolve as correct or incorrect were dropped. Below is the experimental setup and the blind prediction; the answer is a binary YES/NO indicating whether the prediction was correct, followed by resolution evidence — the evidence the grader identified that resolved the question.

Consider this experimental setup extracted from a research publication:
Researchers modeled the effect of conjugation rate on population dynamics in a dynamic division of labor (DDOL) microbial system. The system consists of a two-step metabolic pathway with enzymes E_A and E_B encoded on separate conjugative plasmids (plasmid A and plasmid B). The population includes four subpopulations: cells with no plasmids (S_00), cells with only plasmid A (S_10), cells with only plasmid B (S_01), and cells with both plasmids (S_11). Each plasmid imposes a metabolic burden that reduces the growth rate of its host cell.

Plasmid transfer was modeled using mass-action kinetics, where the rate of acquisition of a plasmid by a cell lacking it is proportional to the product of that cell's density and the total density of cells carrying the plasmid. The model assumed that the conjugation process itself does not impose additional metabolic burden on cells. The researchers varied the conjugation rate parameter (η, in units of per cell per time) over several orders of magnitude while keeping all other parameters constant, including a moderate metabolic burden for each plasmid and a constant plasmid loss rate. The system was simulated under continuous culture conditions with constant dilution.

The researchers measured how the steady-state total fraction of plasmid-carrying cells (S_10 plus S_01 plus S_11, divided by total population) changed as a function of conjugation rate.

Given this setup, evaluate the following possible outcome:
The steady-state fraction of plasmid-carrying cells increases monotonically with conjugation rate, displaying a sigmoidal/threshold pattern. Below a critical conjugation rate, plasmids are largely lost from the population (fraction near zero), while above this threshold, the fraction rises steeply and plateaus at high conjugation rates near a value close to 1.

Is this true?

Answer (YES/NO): YES